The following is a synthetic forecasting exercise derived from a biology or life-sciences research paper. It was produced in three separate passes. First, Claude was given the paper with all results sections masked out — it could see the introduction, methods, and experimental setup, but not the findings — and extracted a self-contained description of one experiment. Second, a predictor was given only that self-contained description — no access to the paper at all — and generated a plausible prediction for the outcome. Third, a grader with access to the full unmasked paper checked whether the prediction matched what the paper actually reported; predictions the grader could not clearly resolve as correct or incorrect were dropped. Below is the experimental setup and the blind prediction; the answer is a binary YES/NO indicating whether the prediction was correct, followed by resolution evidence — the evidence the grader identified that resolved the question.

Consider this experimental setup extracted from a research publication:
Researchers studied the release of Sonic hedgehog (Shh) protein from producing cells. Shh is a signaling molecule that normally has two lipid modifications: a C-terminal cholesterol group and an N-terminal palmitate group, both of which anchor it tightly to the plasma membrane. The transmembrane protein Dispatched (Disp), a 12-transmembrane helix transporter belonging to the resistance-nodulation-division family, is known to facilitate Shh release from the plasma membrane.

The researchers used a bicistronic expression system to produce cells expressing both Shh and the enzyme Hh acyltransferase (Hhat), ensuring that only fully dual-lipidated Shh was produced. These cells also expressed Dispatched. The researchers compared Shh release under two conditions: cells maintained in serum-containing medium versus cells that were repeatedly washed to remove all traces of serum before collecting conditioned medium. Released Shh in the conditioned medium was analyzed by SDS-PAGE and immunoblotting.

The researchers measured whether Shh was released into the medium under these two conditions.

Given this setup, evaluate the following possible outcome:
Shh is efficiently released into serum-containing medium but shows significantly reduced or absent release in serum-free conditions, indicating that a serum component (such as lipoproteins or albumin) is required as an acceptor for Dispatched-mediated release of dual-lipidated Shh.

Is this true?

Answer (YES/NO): YES